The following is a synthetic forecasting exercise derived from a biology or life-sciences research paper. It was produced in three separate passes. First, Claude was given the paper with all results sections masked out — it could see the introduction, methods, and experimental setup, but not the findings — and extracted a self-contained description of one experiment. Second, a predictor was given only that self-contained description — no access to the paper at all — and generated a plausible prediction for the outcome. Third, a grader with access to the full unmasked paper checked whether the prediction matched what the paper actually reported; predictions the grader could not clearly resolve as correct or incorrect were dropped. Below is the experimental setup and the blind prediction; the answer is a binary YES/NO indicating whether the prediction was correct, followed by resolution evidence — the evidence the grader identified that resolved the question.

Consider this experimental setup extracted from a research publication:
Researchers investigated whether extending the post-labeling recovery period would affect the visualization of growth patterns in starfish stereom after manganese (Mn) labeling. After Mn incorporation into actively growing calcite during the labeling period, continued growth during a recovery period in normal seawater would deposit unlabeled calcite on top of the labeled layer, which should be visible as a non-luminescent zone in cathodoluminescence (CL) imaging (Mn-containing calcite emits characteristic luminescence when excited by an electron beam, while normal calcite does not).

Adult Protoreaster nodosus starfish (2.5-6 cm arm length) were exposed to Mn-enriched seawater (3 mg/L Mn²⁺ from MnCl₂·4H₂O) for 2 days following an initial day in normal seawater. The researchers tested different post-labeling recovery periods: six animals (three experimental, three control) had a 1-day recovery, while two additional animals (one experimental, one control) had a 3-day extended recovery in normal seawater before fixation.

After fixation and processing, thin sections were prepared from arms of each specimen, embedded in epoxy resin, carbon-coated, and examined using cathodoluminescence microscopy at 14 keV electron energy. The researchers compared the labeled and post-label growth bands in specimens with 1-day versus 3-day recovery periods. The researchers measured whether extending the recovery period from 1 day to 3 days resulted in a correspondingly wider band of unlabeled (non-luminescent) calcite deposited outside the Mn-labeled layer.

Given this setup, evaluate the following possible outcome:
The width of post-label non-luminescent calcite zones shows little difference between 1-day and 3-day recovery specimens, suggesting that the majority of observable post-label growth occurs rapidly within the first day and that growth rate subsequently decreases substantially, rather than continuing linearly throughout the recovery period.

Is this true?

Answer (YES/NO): NO